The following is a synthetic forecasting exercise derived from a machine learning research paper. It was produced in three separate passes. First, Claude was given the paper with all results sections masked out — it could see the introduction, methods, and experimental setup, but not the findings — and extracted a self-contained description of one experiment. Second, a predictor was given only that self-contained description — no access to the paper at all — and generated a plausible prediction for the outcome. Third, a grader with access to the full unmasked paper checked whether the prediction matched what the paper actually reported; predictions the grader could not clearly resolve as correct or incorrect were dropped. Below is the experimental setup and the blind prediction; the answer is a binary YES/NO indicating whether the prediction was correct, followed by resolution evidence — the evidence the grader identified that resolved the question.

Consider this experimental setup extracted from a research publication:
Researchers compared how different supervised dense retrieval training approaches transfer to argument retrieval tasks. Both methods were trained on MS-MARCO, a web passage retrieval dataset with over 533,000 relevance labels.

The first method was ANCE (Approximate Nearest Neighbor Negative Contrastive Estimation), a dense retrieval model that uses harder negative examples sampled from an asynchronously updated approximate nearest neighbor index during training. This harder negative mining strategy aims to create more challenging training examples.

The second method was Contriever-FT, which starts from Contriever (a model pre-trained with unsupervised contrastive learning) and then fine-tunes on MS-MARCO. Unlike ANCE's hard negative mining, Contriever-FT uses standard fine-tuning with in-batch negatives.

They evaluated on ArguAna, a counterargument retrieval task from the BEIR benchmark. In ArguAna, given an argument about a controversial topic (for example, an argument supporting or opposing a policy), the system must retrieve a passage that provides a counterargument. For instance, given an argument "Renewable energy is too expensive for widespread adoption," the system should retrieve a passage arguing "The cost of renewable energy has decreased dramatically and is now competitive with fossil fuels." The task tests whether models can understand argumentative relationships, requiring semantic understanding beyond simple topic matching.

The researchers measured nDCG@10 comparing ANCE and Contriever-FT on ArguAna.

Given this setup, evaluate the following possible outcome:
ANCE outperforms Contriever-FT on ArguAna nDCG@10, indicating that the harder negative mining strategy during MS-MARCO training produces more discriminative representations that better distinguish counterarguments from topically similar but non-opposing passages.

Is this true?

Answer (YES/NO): NO